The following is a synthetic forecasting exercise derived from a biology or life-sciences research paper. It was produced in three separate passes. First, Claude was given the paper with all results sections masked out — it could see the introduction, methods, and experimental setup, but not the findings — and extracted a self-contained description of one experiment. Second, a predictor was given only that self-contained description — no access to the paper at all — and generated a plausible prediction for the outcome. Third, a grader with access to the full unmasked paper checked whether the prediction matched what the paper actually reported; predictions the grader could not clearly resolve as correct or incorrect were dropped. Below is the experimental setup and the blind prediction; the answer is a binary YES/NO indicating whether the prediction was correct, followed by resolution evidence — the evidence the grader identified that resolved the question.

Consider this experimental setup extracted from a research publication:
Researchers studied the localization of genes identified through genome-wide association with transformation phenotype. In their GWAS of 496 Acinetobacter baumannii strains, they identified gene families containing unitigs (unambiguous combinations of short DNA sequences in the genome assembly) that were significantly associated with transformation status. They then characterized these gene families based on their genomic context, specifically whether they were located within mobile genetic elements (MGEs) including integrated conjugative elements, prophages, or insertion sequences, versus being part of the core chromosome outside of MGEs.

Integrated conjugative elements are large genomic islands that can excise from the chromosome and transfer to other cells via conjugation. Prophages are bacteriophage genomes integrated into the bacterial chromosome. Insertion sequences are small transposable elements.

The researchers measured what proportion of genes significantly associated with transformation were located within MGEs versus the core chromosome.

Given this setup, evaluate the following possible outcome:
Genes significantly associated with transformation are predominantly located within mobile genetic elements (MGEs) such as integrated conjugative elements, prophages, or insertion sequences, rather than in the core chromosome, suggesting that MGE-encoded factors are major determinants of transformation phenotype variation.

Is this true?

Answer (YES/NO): YES